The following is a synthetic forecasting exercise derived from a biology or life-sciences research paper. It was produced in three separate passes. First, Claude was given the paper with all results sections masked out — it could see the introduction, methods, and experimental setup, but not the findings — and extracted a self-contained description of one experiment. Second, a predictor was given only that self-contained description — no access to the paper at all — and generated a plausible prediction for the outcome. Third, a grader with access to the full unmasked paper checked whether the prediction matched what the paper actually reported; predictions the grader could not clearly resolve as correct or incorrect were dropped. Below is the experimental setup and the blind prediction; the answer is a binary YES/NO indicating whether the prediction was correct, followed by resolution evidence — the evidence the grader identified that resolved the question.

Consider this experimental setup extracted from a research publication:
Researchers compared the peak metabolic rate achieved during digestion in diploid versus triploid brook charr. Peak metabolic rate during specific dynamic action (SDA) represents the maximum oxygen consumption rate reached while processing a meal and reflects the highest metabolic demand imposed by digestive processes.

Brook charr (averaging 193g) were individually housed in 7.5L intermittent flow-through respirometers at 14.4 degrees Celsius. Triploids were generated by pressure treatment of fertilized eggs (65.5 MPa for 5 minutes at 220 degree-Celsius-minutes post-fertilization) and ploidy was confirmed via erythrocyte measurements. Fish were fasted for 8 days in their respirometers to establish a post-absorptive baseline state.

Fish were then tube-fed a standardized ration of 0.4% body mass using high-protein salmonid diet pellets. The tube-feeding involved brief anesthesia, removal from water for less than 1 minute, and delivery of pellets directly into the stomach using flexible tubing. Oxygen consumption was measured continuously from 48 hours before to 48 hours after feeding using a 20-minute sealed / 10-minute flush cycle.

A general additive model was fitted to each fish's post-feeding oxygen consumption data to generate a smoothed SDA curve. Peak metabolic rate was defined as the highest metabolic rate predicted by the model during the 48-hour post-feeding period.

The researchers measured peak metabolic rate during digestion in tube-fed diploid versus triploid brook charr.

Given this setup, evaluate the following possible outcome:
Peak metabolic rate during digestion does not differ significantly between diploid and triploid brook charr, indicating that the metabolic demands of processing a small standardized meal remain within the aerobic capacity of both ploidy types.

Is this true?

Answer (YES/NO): YES